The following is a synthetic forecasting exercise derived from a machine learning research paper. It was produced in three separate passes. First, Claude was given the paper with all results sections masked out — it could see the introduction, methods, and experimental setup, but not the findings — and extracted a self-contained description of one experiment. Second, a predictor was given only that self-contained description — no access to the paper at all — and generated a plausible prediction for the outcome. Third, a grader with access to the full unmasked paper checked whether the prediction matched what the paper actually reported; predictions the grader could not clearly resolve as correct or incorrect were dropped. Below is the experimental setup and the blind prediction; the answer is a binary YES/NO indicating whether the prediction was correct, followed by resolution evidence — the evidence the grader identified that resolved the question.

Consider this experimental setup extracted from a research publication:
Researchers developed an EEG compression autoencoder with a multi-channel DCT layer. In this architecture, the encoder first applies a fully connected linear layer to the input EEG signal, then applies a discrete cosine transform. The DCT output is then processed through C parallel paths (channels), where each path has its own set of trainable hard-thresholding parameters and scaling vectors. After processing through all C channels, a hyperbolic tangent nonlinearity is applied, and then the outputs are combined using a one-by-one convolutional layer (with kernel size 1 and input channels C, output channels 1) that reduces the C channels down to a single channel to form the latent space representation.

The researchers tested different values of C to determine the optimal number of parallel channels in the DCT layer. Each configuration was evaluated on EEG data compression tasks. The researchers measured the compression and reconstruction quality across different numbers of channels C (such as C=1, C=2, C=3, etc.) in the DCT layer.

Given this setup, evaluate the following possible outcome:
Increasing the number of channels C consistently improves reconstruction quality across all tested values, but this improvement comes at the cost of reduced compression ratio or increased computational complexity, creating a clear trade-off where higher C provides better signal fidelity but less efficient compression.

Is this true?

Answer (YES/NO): NO